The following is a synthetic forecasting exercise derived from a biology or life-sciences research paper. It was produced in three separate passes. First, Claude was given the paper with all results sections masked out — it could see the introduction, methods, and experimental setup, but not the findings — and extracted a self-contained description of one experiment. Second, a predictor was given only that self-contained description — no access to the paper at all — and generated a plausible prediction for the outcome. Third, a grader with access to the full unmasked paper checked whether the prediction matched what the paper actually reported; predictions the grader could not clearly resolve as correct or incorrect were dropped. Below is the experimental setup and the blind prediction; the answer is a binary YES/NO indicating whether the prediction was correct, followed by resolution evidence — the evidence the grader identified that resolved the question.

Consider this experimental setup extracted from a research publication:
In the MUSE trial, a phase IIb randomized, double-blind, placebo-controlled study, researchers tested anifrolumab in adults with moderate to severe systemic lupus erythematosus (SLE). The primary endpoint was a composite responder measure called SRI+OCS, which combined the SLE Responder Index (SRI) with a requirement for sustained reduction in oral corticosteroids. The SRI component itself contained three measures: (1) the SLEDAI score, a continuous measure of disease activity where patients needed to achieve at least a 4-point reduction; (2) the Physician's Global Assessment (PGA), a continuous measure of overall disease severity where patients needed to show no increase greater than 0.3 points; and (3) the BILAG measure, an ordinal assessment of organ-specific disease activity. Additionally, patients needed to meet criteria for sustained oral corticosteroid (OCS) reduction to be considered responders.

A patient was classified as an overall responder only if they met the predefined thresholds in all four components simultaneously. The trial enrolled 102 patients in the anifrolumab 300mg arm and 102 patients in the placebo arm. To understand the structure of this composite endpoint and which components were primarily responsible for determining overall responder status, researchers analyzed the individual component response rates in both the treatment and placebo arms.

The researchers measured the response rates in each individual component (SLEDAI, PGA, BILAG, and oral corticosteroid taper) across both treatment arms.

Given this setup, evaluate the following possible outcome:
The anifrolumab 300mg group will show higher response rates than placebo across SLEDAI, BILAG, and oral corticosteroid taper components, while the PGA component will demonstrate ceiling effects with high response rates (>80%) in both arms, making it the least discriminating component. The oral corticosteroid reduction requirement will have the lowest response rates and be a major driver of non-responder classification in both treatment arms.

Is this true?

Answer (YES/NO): NO